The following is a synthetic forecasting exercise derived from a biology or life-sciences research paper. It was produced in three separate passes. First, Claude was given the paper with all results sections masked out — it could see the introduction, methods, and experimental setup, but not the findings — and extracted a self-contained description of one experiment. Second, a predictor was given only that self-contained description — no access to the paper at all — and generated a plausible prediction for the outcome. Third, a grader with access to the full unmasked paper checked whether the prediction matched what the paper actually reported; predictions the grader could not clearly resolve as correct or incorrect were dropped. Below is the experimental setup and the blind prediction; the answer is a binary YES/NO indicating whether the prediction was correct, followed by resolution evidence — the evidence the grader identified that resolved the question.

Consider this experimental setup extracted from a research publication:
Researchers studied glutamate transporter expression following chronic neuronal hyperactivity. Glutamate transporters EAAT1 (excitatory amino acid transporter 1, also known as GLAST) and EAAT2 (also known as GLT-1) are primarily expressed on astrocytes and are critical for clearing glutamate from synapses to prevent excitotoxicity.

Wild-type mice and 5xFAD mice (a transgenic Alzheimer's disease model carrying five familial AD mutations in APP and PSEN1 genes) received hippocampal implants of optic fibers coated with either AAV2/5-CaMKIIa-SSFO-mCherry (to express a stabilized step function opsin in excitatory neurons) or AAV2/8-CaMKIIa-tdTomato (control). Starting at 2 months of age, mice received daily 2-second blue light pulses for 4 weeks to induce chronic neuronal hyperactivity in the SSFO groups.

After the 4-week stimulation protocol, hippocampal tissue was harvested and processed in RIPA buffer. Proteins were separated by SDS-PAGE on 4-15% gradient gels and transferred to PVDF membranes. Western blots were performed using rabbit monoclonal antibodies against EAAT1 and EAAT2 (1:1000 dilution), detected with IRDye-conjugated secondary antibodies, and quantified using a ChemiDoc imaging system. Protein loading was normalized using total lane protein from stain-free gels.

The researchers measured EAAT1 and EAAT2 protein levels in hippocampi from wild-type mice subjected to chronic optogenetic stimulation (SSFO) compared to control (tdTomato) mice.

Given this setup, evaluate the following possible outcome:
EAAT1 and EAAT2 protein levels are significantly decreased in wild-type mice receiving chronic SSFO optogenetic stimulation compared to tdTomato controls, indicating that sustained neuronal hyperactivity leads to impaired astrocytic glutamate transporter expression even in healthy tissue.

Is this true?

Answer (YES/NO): NO